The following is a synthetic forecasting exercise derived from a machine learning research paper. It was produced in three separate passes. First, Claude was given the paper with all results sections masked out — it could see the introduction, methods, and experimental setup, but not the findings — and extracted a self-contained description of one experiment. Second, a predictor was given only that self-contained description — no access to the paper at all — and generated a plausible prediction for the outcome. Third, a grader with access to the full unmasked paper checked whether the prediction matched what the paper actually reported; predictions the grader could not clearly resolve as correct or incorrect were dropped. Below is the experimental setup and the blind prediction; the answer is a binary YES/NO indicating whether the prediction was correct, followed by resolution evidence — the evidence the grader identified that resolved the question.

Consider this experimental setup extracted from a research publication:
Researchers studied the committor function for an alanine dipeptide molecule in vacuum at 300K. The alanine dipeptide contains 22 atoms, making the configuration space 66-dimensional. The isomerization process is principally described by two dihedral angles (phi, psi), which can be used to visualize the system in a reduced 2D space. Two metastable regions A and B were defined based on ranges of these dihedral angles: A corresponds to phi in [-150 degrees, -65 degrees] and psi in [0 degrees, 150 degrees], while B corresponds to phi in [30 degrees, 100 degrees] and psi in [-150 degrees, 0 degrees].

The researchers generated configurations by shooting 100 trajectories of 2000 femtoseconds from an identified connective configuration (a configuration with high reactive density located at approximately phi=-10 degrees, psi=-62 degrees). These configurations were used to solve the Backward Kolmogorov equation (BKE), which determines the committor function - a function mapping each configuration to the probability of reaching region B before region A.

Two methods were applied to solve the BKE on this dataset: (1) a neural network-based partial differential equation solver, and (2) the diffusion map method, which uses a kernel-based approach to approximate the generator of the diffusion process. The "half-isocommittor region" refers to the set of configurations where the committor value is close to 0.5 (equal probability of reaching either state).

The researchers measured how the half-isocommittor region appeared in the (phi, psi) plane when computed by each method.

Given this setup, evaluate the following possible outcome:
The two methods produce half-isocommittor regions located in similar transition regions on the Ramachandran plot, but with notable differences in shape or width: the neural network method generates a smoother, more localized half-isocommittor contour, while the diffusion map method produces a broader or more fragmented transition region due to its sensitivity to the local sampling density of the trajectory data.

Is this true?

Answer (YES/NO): NO